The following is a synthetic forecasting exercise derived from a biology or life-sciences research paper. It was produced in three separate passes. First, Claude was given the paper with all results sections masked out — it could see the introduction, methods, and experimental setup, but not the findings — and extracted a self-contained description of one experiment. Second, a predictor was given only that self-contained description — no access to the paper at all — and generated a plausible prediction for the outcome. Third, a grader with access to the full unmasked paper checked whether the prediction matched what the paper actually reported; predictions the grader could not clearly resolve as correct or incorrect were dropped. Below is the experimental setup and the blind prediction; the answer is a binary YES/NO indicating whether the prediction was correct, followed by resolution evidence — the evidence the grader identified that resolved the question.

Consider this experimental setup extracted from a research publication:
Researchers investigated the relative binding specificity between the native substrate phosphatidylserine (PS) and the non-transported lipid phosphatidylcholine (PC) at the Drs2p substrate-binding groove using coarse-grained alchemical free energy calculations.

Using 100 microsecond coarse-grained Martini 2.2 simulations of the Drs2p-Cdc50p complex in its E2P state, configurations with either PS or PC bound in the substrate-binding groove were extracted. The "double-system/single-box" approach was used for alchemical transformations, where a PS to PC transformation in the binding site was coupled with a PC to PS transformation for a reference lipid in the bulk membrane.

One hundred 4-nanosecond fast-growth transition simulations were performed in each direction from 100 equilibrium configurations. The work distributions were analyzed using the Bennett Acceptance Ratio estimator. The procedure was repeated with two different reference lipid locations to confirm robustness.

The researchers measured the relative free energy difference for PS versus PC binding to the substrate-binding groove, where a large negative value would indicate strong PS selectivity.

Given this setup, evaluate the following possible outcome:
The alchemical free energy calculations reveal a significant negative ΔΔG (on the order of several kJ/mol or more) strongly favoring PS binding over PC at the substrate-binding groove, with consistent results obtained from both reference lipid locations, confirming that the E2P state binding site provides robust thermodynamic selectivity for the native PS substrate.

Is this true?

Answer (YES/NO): YES